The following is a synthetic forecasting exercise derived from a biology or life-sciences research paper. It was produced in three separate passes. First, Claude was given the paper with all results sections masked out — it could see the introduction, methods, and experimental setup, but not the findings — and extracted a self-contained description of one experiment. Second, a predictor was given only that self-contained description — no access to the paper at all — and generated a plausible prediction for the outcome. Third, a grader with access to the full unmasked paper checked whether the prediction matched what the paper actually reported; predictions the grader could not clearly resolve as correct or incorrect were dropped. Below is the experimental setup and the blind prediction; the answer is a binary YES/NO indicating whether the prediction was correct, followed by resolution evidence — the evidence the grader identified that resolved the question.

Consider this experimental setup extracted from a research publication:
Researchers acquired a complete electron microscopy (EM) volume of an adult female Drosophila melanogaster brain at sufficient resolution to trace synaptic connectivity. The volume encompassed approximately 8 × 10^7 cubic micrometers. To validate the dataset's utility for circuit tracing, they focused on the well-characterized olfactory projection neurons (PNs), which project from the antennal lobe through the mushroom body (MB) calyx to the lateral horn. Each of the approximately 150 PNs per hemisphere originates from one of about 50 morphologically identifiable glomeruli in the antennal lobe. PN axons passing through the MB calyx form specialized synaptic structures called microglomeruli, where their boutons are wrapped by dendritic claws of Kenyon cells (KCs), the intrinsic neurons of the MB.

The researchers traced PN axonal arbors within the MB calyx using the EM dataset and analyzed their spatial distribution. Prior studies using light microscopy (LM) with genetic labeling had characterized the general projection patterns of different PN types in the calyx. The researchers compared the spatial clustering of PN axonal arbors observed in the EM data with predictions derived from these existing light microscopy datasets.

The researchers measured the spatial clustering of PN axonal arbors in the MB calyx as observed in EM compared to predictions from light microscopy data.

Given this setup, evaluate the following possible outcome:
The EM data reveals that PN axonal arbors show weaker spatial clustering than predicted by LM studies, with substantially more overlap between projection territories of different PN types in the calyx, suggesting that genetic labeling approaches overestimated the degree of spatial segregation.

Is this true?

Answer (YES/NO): NO